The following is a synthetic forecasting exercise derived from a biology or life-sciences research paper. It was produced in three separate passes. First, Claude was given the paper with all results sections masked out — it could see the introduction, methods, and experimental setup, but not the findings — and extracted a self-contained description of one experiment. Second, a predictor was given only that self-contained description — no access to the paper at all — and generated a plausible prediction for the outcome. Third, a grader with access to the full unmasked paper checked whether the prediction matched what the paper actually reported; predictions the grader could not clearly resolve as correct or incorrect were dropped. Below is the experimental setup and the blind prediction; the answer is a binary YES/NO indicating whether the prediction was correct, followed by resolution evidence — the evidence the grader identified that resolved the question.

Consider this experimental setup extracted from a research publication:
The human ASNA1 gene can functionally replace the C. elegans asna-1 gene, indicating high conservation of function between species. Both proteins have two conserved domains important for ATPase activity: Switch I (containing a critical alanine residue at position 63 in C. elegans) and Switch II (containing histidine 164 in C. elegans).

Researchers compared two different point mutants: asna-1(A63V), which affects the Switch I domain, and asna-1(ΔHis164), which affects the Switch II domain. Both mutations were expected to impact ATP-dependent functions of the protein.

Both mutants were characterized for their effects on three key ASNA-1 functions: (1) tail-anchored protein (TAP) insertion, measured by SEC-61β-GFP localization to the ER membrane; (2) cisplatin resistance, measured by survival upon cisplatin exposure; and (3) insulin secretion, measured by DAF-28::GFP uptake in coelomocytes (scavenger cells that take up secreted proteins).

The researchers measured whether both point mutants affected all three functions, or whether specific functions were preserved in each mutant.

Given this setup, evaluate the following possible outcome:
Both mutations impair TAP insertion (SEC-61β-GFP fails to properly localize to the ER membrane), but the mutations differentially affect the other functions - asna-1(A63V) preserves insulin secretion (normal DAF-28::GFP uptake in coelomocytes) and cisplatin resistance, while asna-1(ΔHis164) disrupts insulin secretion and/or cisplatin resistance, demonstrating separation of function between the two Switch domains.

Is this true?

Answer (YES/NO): NO